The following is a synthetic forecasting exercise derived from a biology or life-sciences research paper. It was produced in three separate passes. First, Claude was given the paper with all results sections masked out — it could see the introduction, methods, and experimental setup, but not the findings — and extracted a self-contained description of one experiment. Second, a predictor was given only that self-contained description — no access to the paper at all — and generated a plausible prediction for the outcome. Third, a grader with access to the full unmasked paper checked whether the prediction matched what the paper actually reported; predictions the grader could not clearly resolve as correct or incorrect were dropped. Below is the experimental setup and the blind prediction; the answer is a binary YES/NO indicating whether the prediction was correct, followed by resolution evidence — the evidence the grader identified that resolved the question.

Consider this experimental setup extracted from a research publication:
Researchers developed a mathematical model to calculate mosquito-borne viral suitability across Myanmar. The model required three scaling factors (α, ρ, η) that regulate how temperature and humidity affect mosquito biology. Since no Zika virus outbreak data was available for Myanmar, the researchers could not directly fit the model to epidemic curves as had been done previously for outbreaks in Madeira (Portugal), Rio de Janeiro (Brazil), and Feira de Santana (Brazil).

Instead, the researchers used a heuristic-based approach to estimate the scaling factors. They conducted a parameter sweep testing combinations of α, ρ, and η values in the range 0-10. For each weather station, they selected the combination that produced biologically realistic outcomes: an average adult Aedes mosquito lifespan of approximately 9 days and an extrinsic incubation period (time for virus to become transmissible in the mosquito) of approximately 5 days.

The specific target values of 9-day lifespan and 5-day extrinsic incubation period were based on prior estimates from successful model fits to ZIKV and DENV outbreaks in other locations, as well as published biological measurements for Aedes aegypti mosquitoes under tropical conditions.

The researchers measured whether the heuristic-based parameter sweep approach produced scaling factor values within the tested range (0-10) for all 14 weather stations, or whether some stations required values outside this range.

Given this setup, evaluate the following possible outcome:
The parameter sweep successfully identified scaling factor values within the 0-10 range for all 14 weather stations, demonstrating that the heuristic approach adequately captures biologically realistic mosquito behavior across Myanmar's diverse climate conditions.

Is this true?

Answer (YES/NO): YES